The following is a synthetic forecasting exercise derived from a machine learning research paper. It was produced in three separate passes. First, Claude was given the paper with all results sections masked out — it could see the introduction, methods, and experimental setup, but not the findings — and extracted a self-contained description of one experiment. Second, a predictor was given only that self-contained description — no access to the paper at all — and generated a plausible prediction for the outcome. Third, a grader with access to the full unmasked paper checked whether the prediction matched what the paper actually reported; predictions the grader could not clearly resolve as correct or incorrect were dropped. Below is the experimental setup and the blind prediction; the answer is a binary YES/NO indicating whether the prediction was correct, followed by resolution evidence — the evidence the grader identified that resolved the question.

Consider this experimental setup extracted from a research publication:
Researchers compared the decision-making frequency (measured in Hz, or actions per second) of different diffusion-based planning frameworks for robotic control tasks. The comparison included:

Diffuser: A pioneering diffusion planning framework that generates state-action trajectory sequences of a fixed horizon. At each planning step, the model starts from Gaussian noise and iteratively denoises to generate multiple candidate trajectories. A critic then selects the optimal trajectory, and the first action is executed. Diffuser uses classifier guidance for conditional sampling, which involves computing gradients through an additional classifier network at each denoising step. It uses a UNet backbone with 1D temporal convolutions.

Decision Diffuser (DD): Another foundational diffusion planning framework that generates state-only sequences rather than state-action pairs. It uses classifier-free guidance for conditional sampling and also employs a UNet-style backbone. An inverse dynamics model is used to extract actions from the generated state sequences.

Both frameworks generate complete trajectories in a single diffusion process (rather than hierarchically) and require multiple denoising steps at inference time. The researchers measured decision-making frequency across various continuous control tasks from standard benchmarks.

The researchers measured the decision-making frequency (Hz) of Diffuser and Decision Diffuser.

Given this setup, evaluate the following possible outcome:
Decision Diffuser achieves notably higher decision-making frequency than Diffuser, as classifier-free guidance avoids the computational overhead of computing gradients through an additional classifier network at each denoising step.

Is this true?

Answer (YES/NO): NO